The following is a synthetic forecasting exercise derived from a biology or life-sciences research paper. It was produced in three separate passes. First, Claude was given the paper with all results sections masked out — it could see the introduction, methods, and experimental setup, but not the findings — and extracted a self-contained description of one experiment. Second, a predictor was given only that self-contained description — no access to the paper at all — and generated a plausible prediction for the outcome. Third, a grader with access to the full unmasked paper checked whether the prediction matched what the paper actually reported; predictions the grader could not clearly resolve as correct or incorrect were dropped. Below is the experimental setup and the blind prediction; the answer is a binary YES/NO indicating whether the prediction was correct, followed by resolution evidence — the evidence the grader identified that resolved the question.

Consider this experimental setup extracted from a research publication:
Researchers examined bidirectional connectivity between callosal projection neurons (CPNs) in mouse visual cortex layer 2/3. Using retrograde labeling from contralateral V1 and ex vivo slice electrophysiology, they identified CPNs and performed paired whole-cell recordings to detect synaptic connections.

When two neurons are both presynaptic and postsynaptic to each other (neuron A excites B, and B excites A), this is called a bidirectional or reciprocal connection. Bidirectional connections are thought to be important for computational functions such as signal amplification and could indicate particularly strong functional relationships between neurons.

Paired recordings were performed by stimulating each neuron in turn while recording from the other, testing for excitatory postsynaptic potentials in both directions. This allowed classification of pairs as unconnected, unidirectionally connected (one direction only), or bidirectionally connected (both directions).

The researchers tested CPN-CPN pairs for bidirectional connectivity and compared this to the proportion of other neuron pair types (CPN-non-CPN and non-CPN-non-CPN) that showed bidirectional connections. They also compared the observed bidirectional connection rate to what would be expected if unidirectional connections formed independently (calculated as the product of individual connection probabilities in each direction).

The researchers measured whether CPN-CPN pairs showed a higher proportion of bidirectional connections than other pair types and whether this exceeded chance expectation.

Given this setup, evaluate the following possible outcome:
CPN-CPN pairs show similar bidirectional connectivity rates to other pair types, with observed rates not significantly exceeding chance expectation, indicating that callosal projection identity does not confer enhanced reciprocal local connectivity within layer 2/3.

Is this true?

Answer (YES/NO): YES